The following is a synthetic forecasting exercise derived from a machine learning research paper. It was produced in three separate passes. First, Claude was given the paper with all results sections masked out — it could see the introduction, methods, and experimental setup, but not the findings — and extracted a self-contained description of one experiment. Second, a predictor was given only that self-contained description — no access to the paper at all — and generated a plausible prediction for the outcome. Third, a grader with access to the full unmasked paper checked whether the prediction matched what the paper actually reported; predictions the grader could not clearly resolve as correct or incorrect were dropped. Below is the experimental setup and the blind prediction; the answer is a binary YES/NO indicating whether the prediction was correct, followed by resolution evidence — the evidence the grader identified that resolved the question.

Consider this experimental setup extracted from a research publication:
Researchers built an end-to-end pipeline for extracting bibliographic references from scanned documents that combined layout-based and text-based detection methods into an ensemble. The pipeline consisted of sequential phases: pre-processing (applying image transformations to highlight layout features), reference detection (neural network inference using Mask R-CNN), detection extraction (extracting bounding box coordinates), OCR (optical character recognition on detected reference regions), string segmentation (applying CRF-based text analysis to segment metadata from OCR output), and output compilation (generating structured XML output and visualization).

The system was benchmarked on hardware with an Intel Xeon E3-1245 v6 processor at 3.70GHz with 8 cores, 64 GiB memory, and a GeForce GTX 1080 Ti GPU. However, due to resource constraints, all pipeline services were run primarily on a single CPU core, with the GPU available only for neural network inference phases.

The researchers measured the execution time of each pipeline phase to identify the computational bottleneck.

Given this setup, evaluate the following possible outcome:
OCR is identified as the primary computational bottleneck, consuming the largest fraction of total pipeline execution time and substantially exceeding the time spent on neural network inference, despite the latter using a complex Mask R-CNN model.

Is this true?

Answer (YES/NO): NO